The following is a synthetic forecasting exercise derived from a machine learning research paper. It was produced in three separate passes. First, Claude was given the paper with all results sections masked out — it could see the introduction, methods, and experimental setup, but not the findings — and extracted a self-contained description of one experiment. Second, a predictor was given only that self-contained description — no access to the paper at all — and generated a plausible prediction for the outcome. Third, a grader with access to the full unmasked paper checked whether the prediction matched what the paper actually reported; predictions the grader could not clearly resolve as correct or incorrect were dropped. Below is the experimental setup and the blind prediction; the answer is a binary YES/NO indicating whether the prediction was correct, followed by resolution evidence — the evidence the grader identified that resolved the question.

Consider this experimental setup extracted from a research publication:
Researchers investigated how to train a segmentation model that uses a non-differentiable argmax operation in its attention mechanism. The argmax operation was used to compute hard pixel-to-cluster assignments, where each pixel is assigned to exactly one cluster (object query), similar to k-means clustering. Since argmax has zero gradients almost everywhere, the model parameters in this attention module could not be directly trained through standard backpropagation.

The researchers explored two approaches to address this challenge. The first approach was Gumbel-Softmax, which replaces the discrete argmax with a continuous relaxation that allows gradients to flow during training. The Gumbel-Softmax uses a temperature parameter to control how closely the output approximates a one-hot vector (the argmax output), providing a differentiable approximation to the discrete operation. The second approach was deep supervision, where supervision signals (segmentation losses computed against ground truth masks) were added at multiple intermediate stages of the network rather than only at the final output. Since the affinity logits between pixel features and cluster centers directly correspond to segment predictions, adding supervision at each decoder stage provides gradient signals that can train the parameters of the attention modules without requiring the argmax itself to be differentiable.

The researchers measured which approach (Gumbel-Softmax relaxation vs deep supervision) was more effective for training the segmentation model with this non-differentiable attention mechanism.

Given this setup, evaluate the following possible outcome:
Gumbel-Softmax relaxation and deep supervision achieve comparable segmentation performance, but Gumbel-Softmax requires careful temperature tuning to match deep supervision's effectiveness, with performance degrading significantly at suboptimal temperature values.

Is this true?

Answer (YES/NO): NO